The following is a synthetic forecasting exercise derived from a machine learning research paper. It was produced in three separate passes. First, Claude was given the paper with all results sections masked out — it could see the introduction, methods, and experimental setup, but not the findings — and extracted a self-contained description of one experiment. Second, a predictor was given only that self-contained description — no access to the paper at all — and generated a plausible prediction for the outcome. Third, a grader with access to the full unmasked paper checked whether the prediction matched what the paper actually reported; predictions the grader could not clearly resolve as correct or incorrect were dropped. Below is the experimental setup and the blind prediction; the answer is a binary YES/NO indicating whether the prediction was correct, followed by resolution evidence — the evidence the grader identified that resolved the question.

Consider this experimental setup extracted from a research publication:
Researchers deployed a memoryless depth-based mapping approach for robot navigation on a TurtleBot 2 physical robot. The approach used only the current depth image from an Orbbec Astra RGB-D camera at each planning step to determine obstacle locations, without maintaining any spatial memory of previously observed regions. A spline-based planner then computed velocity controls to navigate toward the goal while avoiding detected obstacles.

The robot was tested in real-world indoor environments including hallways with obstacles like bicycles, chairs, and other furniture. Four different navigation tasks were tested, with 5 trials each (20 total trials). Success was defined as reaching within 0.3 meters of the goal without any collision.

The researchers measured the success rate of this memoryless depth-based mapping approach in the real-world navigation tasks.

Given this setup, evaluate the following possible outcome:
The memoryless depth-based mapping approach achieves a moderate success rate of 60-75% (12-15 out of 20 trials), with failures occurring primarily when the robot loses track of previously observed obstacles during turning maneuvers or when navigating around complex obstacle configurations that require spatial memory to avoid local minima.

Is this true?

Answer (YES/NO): NO